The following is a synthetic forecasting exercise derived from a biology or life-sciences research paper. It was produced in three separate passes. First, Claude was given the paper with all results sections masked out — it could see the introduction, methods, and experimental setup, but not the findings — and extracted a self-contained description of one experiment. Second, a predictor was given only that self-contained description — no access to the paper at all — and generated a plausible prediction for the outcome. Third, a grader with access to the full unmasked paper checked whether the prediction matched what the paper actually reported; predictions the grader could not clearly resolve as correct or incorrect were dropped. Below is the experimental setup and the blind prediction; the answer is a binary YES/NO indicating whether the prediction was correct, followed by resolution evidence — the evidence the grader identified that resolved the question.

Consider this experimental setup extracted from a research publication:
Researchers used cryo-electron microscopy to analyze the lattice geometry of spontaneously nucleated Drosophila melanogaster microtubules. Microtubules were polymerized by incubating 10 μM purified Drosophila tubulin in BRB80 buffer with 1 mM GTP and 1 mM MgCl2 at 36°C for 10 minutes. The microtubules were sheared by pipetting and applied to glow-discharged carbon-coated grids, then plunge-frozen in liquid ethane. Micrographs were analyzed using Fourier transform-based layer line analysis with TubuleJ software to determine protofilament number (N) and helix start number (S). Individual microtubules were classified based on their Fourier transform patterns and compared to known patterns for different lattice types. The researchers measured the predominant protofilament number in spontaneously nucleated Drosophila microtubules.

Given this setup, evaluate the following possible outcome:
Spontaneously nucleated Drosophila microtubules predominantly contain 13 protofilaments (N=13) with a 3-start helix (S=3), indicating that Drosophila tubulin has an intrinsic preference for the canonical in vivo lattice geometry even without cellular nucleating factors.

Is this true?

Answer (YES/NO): NO